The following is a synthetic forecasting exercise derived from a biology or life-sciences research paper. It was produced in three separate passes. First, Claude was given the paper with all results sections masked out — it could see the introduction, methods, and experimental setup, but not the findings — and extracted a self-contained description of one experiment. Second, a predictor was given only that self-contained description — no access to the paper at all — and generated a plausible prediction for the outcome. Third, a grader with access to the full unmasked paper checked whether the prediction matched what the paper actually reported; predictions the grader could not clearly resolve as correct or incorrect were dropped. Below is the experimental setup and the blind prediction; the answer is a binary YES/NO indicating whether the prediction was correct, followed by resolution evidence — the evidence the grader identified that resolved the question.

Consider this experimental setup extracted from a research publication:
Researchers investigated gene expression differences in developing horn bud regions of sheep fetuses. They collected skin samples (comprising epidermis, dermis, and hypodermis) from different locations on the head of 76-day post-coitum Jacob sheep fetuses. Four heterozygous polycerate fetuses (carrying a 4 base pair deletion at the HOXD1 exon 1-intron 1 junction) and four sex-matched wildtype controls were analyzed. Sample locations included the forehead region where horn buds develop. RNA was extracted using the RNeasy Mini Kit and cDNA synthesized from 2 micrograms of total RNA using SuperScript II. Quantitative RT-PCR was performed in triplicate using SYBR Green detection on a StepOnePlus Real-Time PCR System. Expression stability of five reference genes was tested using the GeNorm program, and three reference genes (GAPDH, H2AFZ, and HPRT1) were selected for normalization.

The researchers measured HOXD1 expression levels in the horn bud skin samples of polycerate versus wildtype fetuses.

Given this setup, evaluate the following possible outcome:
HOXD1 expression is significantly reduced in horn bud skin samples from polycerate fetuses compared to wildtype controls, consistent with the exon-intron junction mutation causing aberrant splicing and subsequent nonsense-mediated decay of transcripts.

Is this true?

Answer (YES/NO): NO